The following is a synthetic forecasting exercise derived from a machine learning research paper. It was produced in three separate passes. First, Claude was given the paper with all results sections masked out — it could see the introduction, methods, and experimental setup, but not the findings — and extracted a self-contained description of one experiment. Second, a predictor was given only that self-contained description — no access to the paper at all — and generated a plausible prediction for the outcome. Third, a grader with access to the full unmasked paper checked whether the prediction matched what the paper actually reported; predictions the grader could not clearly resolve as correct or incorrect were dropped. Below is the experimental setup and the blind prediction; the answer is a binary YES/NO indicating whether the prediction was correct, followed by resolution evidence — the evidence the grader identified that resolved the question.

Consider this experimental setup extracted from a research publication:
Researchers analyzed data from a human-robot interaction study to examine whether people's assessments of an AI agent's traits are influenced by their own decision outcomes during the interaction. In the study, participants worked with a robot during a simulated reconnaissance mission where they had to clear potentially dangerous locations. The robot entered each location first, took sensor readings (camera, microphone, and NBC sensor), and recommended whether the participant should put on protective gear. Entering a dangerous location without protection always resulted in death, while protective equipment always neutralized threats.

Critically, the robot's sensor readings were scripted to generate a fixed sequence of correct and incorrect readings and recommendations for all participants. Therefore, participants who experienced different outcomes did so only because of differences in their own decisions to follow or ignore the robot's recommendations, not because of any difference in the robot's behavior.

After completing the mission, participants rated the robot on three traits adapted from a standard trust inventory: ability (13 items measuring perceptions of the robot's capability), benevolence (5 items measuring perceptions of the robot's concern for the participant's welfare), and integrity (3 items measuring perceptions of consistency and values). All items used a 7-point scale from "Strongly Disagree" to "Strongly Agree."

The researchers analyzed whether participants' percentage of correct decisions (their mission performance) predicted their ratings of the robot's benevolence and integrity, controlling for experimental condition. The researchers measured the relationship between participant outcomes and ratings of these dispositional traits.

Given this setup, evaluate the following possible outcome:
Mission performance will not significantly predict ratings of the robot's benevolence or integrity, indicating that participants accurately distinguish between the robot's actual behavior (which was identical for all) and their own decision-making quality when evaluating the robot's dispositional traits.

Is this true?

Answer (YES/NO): NO